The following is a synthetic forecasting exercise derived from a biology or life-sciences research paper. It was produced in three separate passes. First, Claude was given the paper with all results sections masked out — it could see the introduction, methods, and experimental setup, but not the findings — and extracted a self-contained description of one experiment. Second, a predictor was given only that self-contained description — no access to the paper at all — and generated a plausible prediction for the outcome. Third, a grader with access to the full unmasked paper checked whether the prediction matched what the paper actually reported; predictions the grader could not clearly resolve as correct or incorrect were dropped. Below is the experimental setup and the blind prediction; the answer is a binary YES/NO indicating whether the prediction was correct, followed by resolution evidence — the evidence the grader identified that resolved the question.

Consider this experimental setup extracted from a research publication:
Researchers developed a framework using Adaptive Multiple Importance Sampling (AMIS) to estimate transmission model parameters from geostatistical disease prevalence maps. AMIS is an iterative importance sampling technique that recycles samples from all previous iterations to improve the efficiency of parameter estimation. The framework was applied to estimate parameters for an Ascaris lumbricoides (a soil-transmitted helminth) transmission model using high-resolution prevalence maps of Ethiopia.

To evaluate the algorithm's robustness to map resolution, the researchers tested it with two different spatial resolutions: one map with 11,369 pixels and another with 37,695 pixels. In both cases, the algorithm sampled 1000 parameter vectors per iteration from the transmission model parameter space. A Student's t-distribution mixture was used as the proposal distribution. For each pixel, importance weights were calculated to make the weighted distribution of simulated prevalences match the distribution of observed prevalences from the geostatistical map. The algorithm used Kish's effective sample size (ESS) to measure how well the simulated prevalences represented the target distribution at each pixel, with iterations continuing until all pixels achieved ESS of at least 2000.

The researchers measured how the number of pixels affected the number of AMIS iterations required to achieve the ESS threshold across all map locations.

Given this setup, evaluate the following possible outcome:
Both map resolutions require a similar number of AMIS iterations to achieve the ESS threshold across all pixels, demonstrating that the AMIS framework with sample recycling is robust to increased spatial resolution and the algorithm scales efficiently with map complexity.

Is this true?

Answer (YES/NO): YES